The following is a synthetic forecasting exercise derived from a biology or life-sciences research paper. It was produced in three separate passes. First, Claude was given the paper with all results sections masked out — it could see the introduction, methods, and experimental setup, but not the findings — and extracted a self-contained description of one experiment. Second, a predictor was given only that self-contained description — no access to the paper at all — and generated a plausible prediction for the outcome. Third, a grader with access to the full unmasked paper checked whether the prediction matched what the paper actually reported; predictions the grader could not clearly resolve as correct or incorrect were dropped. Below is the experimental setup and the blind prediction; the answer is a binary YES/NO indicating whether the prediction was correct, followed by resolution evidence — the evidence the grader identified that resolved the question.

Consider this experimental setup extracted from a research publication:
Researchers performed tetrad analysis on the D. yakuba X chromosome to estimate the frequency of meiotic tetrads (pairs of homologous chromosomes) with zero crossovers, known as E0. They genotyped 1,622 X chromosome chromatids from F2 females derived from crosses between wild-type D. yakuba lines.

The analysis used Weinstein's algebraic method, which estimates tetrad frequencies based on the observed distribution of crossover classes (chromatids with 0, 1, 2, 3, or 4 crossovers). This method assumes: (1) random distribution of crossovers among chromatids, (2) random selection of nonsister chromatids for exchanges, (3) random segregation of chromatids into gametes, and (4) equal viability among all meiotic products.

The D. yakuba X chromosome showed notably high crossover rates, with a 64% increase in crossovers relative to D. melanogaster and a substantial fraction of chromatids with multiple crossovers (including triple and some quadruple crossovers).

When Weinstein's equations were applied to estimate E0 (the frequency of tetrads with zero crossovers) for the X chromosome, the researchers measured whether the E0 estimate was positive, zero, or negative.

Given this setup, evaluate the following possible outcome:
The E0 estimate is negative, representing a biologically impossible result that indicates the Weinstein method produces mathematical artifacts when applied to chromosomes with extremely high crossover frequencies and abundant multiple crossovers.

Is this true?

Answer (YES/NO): NO